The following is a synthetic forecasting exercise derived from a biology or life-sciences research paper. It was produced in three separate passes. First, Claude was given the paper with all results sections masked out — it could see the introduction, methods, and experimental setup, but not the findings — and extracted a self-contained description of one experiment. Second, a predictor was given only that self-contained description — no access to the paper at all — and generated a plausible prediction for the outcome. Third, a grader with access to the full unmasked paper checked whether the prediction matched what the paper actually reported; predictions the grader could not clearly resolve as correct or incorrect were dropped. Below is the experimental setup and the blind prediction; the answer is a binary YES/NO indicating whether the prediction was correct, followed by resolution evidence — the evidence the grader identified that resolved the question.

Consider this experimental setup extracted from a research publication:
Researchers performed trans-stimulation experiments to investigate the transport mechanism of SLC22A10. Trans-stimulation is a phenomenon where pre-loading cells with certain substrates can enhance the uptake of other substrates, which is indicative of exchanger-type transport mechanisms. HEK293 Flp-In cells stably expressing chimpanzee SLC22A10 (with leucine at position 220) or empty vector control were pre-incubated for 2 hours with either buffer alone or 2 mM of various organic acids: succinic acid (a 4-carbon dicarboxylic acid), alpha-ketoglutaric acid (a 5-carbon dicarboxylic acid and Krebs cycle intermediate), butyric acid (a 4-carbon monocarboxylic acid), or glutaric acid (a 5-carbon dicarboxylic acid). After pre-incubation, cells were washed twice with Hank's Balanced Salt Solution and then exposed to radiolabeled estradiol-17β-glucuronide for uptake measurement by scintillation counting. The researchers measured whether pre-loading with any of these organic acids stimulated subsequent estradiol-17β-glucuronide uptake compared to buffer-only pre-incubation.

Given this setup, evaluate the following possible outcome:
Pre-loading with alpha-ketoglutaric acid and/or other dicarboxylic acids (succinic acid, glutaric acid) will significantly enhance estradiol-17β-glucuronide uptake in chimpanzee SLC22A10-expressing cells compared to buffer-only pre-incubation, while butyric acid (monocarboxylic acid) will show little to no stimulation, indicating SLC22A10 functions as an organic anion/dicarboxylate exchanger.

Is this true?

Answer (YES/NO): NO